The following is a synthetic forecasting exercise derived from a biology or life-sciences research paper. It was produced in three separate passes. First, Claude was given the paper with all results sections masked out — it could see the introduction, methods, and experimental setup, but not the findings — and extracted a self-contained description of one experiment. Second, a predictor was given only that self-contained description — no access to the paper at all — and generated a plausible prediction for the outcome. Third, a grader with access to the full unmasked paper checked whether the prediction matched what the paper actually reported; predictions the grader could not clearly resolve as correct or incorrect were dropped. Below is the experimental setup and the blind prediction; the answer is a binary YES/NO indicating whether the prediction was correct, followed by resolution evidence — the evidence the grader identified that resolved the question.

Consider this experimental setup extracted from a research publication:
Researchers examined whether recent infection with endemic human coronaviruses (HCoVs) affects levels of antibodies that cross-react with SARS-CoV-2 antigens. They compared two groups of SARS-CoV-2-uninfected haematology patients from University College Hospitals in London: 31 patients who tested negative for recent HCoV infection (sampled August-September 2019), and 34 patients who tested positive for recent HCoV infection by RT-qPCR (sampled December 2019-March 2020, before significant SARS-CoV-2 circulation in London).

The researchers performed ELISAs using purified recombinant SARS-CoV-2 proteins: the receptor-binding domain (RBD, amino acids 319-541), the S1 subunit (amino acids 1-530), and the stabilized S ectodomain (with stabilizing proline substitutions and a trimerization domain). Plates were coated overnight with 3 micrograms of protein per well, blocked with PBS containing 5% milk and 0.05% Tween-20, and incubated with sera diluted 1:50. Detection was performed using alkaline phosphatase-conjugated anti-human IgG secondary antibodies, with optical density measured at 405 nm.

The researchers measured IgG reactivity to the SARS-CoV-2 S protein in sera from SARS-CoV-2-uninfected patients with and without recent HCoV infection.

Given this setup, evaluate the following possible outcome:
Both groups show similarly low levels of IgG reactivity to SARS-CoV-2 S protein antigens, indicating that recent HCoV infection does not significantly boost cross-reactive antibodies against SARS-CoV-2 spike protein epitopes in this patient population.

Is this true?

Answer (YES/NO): NO